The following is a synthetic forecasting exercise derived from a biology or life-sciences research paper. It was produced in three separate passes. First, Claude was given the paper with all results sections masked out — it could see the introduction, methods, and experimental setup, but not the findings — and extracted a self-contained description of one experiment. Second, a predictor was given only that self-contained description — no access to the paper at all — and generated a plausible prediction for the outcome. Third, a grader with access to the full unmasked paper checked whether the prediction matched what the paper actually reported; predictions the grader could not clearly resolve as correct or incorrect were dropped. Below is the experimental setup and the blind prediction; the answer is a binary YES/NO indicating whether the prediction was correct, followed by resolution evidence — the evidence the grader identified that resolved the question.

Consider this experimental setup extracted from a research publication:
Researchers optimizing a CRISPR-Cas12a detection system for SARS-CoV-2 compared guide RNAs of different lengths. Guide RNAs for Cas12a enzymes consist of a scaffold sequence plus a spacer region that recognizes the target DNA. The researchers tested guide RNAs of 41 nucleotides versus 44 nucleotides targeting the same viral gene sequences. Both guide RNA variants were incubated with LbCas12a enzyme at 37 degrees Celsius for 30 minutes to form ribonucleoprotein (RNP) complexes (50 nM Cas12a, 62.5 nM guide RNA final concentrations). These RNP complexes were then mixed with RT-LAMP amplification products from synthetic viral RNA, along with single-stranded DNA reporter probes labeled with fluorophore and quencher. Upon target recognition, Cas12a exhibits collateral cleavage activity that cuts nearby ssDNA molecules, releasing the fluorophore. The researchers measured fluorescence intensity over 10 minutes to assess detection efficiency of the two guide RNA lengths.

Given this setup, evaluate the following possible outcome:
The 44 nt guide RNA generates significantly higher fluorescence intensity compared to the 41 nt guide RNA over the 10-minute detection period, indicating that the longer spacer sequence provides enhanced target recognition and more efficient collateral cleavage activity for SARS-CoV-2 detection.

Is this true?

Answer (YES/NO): NO